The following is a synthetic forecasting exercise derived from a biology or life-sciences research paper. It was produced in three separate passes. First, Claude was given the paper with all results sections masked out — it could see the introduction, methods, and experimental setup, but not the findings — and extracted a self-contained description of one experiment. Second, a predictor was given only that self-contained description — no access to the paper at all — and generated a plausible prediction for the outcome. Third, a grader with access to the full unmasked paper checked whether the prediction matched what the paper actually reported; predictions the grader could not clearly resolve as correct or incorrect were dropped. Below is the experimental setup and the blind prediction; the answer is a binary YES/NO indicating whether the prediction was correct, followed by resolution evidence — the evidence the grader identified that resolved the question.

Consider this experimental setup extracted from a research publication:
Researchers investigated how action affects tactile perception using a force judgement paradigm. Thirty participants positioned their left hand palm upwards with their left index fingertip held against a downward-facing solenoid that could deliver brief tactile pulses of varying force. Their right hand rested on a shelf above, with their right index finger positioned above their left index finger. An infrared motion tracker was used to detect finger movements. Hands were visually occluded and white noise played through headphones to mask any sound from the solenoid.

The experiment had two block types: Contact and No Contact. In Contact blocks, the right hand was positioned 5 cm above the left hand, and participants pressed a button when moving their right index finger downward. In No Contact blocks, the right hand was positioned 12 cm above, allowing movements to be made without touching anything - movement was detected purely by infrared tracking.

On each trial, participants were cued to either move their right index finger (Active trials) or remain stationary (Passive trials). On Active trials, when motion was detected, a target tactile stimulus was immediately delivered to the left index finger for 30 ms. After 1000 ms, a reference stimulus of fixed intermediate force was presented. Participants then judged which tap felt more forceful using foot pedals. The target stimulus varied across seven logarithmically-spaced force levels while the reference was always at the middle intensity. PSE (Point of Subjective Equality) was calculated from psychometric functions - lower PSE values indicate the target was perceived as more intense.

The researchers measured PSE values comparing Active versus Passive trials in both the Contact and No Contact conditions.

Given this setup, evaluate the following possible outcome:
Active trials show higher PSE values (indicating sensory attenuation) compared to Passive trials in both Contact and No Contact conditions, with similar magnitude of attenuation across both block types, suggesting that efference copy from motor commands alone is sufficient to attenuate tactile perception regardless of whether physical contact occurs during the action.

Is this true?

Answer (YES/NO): NO